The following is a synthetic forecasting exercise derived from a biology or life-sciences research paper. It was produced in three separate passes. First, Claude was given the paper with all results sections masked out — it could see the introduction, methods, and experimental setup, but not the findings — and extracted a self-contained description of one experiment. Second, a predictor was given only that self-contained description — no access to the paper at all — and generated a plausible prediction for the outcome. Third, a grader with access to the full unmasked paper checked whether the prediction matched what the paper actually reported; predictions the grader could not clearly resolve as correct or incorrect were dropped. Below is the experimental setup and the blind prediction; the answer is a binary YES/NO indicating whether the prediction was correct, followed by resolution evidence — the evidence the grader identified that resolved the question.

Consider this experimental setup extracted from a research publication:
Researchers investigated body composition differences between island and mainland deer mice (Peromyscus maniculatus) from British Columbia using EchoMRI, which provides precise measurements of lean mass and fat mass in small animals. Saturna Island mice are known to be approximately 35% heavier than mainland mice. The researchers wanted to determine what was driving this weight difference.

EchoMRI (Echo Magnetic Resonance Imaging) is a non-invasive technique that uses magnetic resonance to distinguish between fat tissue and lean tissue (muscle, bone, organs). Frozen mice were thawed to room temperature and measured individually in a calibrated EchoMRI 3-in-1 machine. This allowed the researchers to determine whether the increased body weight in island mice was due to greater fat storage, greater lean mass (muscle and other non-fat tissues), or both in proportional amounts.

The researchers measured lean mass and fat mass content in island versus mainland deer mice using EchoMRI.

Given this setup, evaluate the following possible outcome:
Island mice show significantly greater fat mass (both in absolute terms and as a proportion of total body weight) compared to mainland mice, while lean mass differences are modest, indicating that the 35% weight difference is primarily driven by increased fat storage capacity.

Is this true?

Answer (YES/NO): NO